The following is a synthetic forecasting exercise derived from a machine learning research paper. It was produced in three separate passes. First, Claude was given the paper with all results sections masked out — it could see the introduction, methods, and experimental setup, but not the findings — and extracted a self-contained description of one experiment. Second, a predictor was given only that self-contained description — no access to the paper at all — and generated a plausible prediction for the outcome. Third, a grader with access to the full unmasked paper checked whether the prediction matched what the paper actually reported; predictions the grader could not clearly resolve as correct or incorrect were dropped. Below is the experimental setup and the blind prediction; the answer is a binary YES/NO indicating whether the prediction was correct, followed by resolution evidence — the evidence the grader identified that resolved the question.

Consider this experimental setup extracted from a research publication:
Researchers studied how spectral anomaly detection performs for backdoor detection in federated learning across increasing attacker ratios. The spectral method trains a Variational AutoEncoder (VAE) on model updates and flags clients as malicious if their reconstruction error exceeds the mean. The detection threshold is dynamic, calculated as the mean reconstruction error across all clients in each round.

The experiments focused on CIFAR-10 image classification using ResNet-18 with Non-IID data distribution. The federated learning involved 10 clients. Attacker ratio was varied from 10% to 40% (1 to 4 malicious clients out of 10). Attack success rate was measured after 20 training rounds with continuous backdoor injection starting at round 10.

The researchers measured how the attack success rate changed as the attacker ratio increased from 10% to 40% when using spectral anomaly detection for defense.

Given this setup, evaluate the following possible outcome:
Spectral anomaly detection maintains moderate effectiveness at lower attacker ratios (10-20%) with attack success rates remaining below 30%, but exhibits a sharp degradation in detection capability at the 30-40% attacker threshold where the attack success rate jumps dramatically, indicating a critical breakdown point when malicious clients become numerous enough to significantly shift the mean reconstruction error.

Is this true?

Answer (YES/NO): YES